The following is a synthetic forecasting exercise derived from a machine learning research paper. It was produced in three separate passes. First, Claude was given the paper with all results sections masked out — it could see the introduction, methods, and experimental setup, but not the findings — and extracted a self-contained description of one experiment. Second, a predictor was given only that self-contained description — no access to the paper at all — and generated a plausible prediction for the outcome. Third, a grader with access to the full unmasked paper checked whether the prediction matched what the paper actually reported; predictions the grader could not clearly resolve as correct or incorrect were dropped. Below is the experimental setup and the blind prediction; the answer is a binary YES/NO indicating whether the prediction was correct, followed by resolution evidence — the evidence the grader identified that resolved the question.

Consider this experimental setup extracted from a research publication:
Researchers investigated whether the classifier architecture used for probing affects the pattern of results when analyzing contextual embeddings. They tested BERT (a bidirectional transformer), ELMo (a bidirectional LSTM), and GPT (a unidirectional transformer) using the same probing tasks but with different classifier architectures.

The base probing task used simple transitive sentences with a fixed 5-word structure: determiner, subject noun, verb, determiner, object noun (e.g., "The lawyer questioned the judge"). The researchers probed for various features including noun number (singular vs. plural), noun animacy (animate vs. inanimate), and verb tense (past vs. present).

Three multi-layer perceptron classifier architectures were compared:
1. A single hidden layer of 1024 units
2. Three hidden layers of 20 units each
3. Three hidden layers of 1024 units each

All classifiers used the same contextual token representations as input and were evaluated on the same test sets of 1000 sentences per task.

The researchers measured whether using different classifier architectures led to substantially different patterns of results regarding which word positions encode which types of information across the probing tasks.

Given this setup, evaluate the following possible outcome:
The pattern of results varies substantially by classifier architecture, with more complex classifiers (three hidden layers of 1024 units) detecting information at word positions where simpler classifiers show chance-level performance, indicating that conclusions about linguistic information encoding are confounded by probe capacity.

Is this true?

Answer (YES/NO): NO